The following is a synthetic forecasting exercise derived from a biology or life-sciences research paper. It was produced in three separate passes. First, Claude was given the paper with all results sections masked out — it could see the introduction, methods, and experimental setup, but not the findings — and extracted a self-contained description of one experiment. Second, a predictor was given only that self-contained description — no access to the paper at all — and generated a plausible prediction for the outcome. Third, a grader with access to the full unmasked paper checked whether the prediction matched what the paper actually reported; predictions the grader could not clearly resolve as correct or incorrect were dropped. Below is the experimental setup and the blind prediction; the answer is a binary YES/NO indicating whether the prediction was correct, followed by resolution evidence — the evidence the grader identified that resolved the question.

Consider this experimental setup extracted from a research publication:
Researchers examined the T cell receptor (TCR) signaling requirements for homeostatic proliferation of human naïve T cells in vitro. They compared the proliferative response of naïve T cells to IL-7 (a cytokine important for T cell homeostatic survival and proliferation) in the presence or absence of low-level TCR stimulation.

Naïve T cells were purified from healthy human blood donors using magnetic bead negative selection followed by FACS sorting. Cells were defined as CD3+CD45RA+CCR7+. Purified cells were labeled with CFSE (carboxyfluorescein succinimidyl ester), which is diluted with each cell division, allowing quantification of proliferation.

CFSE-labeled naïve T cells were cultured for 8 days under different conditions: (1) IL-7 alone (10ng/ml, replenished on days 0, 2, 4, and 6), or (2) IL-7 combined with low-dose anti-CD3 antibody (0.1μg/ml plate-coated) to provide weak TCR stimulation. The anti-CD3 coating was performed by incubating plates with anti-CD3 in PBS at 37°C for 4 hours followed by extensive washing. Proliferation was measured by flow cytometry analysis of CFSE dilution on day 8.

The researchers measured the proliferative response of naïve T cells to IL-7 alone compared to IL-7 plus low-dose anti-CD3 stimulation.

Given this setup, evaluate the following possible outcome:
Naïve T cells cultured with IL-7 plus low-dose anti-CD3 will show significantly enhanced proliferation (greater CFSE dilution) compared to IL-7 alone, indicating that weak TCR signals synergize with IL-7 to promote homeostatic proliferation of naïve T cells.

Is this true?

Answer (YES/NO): NO